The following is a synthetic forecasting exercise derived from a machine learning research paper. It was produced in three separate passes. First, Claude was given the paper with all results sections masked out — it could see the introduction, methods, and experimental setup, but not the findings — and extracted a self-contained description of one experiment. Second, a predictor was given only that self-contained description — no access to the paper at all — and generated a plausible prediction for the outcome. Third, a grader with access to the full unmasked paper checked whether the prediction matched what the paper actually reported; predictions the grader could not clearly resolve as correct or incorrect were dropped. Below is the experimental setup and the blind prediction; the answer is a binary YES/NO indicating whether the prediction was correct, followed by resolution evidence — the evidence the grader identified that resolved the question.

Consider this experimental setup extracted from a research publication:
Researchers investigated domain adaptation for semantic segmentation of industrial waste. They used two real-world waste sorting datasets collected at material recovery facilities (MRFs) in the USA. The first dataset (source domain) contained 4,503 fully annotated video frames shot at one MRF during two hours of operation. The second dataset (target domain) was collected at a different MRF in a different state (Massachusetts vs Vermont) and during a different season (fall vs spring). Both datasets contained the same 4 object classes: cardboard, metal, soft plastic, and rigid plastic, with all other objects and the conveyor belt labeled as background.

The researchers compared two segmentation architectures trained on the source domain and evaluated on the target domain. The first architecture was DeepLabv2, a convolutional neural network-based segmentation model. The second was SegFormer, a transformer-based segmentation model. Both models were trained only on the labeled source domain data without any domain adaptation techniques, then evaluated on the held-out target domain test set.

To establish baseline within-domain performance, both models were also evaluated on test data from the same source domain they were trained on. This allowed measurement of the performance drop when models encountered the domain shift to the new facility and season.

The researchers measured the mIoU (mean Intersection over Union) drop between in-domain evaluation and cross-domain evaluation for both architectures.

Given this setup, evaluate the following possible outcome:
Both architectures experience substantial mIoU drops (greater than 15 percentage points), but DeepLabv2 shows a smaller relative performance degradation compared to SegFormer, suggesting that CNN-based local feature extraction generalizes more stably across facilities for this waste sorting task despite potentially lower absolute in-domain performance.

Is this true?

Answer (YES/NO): NO